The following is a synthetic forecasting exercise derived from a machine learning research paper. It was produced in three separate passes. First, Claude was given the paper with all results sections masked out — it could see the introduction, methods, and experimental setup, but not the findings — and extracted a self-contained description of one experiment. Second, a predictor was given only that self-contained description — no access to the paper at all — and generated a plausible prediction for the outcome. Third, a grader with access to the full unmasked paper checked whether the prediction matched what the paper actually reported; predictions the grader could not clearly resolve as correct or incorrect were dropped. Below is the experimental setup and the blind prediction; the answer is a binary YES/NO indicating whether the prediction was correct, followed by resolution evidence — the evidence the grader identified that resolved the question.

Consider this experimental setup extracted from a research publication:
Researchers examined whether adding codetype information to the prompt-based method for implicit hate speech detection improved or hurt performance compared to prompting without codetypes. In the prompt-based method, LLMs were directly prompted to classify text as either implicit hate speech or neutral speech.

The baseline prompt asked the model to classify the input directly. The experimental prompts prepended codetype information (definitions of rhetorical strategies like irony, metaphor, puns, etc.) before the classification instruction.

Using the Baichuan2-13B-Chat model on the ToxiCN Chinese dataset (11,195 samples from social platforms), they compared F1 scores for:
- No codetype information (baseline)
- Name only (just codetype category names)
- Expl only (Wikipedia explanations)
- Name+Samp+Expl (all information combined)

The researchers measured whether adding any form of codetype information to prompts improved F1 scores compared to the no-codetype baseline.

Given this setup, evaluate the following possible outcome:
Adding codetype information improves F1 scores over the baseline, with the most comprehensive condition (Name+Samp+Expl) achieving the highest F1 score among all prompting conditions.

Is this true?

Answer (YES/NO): NO